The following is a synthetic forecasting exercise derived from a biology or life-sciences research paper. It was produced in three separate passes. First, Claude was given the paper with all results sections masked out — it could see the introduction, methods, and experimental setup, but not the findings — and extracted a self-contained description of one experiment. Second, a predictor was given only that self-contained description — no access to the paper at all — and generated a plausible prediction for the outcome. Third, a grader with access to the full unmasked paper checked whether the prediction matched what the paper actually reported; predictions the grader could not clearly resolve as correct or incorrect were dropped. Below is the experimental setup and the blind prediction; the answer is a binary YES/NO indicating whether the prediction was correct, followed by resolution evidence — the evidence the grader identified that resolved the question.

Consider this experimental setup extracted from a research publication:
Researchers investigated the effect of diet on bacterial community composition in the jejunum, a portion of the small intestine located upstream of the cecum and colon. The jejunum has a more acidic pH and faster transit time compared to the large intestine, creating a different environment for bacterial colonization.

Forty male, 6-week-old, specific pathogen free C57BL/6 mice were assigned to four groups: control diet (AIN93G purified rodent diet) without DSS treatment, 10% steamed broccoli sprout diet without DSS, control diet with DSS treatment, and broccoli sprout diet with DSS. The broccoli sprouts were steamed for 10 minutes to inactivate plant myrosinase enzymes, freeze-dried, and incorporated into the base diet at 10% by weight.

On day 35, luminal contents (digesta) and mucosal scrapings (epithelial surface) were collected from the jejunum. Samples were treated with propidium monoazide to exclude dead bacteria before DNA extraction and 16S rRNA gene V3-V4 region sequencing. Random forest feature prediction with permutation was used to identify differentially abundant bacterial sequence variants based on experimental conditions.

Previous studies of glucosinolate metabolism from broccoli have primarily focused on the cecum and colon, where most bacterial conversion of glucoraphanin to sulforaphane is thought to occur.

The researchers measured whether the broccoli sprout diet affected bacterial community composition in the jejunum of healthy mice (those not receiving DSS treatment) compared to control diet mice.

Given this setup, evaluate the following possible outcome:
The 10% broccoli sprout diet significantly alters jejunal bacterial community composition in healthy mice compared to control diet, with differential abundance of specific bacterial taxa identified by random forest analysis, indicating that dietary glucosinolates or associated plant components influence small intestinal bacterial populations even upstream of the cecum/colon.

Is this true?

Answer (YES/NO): YES